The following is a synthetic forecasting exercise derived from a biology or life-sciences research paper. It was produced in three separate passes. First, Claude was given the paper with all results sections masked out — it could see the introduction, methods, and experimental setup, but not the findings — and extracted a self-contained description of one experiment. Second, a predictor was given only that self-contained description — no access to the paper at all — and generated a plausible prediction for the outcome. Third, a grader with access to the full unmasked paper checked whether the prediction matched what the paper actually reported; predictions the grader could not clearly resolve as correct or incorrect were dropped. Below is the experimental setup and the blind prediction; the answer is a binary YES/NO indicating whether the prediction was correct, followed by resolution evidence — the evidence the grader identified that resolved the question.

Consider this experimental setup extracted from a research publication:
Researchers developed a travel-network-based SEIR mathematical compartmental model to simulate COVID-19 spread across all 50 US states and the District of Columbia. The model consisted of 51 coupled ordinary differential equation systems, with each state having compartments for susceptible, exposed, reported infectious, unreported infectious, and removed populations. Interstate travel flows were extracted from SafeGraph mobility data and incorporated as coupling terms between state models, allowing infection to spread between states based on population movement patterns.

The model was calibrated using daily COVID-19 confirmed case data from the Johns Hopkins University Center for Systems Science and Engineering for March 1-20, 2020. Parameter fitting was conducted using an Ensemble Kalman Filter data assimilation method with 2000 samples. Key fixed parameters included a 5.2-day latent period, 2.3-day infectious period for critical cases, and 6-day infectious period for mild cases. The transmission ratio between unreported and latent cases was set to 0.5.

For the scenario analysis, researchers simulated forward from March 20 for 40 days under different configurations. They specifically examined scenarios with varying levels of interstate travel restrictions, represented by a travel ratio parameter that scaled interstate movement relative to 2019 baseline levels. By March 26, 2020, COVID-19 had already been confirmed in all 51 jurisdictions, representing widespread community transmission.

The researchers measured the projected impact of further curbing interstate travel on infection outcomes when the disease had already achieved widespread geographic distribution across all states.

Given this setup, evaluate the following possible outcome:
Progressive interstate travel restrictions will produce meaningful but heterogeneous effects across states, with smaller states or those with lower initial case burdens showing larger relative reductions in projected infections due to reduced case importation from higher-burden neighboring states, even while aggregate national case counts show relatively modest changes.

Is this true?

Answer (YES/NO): NO